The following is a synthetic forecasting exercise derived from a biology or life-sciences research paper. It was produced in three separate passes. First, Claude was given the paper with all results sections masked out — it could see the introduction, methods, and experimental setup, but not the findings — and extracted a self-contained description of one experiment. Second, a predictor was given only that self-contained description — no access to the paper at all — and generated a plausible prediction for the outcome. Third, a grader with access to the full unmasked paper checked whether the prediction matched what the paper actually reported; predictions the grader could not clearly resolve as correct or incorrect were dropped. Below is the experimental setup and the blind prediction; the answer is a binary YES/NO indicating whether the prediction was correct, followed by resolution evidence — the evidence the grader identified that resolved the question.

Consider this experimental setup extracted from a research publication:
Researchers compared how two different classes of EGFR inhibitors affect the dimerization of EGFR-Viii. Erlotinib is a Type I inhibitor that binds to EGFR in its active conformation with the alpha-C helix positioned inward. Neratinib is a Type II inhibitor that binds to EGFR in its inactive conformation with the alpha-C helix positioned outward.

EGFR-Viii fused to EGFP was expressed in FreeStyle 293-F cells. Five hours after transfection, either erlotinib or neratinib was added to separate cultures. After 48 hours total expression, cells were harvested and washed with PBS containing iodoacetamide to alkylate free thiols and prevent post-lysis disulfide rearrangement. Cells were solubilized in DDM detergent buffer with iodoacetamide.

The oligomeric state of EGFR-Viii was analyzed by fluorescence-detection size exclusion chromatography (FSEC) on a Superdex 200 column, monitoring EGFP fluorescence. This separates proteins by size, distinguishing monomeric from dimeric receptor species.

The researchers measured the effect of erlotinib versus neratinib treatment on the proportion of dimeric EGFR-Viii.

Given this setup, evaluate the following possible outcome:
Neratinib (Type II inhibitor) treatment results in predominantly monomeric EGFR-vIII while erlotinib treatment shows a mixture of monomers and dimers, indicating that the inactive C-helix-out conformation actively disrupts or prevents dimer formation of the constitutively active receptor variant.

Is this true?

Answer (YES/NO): NO